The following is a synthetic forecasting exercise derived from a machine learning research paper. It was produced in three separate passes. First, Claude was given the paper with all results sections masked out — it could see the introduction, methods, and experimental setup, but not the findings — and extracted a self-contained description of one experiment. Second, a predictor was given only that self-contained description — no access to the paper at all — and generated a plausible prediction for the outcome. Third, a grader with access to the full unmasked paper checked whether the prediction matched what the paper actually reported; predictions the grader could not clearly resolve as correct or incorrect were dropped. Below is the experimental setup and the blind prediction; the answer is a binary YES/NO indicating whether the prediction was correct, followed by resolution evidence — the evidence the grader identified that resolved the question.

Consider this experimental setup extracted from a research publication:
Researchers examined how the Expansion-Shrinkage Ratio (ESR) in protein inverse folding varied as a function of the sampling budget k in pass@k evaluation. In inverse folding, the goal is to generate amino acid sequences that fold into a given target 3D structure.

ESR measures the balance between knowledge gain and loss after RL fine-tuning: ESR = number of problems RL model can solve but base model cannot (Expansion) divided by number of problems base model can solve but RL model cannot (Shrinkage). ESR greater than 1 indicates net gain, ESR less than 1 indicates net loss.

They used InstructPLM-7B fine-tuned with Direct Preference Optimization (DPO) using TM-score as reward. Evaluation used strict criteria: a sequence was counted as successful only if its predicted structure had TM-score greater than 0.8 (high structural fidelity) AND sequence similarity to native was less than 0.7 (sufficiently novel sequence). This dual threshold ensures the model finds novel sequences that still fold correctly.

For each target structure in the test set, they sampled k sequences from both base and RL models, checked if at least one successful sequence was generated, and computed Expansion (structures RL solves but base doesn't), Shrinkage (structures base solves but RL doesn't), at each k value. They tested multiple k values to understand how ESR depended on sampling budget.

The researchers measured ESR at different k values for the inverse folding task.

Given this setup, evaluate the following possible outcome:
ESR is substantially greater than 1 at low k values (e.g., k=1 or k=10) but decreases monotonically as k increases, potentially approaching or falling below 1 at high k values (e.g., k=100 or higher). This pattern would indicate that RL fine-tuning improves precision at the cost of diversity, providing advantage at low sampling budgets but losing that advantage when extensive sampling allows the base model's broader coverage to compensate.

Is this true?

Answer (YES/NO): NO